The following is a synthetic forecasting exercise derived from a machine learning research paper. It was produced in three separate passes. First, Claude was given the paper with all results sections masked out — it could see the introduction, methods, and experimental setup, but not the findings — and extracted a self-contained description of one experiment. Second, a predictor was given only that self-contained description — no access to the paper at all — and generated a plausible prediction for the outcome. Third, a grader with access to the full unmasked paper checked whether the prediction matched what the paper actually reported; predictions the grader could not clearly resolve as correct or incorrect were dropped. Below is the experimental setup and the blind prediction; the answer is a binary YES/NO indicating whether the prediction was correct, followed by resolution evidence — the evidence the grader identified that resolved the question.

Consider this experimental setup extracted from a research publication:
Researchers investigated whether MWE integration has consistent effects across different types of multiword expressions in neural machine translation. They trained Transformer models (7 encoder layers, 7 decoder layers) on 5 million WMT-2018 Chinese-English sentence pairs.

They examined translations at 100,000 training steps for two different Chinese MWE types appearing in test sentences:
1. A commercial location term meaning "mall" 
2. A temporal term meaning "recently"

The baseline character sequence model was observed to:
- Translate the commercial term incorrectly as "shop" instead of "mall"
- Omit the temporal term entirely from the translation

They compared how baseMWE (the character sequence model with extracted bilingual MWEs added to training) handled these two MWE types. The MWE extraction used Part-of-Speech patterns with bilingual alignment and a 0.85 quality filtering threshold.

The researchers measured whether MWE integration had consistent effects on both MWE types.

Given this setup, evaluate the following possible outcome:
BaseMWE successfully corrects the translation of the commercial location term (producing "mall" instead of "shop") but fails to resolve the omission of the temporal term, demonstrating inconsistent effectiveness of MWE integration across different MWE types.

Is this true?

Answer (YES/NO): YES